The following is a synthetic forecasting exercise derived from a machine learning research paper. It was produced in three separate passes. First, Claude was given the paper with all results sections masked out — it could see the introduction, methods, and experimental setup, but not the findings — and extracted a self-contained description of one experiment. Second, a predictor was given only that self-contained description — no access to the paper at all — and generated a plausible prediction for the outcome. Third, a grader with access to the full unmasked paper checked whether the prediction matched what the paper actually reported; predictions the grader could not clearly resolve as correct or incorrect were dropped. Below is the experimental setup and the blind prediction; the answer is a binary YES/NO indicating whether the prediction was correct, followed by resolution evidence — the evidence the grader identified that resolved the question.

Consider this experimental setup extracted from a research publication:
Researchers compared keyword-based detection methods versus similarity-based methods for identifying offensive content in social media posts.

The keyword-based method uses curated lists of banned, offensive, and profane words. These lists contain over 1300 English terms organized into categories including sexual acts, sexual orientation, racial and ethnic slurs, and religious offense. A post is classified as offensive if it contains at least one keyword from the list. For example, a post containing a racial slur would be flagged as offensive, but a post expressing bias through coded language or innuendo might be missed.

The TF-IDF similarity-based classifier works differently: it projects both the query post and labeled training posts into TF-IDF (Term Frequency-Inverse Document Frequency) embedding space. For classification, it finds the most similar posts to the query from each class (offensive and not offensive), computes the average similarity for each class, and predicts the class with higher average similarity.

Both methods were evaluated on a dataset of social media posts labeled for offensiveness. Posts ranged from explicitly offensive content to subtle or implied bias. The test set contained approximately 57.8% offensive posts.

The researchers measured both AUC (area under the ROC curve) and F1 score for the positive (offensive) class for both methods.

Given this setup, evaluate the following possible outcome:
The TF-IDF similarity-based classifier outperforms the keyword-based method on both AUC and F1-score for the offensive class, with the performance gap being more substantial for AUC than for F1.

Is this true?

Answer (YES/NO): YES